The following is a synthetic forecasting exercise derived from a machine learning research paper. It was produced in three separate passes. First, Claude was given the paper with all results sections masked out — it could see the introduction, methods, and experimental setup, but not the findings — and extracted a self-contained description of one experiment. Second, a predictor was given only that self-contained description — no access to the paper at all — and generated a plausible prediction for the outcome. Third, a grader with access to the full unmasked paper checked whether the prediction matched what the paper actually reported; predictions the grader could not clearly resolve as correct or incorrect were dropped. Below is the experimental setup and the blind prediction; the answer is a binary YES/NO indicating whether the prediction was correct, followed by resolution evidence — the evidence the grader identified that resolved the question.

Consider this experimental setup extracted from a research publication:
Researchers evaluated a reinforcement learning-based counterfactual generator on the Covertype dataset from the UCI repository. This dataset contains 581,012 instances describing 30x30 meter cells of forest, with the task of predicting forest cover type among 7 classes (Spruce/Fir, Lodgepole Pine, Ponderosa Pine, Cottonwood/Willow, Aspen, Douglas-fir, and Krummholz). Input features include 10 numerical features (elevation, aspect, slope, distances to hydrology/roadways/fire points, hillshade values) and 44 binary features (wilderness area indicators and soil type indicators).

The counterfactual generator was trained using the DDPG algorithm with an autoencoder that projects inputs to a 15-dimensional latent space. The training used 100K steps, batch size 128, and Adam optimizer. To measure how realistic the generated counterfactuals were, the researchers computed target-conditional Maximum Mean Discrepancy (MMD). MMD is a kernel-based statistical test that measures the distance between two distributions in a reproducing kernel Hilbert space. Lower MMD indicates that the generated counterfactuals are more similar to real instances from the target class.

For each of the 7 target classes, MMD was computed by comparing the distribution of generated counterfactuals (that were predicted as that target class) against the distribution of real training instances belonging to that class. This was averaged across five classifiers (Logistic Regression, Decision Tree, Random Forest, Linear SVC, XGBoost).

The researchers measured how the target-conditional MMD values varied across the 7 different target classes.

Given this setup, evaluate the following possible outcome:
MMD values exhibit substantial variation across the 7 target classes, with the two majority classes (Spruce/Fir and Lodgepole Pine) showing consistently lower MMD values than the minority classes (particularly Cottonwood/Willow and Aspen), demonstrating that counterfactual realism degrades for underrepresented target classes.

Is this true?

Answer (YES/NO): NO